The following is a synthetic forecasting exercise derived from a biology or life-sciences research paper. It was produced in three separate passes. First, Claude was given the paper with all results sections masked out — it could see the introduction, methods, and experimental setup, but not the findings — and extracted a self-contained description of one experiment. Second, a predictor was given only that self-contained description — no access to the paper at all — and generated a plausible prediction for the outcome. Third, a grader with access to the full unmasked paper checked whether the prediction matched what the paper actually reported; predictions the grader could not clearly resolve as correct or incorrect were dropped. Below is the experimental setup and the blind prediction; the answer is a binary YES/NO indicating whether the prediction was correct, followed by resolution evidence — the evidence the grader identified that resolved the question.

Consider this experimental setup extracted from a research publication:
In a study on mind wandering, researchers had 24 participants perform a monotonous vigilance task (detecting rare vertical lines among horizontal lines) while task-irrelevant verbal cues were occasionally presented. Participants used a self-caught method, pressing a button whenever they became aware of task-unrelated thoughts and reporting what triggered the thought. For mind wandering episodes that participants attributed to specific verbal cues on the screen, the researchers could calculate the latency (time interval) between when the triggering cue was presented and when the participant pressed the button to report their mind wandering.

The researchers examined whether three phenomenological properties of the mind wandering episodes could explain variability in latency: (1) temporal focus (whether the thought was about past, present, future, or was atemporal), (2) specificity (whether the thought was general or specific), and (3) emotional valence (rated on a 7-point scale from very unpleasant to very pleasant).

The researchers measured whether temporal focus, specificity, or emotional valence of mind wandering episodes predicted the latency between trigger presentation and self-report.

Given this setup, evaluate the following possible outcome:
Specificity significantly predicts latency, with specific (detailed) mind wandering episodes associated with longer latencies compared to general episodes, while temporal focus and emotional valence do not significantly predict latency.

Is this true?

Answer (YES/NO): NO